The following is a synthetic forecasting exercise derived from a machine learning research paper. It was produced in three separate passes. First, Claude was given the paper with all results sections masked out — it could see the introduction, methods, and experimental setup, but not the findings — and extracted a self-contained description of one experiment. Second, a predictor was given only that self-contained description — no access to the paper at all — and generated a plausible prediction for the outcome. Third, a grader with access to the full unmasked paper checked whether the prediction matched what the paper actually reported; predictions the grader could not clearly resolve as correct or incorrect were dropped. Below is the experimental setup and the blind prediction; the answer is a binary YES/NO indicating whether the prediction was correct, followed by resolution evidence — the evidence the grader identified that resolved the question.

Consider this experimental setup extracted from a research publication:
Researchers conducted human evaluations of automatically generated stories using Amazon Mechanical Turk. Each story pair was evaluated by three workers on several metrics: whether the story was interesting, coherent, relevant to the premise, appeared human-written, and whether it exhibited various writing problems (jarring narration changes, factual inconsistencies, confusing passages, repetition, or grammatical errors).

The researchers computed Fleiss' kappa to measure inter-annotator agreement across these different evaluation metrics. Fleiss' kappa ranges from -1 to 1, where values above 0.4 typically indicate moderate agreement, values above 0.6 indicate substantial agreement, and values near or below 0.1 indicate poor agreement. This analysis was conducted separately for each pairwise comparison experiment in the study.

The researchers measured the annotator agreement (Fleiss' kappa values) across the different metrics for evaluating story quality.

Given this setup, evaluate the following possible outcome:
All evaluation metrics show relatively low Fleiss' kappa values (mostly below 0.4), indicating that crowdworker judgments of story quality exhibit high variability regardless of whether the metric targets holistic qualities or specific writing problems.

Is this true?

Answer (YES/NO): YES